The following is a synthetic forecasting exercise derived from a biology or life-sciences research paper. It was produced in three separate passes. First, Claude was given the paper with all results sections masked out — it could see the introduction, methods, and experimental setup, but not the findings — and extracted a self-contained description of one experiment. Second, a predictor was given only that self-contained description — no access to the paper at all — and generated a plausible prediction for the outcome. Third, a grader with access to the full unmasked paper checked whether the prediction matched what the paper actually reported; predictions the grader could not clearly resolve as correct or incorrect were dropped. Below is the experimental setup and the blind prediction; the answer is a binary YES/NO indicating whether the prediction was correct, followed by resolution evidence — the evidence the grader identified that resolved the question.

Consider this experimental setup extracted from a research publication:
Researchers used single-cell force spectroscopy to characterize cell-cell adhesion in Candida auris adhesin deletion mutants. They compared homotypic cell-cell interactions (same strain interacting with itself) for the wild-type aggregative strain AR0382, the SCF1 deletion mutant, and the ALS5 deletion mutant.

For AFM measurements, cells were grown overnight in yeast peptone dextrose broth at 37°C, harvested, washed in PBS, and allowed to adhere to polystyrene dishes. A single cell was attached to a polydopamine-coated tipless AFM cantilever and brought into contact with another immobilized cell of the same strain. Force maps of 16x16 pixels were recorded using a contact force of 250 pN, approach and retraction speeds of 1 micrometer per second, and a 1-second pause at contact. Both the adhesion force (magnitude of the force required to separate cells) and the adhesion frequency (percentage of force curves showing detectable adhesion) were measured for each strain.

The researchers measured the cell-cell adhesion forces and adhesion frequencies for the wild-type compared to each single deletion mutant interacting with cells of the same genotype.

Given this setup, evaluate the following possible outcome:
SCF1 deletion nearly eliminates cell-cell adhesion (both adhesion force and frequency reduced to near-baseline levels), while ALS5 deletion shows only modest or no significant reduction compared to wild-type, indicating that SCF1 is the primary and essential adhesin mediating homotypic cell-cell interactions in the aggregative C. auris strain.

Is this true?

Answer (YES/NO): NO